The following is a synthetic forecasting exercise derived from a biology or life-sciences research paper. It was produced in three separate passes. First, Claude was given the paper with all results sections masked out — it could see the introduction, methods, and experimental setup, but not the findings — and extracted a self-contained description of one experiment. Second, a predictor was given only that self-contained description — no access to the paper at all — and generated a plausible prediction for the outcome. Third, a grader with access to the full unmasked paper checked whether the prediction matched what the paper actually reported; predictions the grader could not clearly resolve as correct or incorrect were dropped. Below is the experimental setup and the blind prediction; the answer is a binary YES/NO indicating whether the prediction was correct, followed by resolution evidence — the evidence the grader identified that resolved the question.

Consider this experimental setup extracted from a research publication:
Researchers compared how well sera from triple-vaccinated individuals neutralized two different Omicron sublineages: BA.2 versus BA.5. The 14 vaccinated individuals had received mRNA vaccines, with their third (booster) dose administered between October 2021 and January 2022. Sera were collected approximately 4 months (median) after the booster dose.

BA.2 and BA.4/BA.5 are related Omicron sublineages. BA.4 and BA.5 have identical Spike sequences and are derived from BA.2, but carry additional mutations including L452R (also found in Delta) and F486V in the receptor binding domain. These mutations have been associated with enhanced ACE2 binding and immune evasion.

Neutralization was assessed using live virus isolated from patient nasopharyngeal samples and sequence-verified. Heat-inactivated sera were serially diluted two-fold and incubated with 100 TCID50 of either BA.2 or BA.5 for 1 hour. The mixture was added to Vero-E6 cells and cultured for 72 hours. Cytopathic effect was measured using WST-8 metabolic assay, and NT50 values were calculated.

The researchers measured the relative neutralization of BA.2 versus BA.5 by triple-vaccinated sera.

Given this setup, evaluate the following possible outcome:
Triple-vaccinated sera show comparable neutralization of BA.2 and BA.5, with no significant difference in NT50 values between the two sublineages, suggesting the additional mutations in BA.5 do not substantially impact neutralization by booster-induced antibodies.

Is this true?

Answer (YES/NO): NO